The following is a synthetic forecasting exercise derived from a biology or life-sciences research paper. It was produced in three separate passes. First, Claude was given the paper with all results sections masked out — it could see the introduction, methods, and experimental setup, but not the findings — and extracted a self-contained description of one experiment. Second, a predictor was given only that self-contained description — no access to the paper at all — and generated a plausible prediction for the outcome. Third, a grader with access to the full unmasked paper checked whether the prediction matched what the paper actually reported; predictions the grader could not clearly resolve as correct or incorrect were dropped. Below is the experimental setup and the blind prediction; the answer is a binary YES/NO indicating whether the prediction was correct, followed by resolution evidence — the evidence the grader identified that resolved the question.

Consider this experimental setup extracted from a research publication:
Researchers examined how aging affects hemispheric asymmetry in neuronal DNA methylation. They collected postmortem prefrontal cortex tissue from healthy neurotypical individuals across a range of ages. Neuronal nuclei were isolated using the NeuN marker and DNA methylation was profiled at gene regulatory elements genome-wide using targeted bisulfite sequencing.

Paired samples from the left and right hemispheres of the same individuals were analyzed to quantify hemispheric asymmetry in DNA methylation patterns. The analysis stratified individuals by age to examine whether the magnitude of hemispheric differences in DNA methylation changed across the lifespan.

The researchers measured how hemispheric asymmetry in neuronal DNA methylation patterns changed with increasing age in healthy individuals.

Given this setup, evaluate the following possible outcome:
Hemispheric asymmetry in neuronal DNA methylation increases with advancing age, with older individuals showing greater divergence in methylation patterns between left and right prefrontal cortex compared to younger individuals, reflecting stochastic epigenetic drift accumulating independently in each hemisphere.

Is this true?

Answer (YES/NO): NO